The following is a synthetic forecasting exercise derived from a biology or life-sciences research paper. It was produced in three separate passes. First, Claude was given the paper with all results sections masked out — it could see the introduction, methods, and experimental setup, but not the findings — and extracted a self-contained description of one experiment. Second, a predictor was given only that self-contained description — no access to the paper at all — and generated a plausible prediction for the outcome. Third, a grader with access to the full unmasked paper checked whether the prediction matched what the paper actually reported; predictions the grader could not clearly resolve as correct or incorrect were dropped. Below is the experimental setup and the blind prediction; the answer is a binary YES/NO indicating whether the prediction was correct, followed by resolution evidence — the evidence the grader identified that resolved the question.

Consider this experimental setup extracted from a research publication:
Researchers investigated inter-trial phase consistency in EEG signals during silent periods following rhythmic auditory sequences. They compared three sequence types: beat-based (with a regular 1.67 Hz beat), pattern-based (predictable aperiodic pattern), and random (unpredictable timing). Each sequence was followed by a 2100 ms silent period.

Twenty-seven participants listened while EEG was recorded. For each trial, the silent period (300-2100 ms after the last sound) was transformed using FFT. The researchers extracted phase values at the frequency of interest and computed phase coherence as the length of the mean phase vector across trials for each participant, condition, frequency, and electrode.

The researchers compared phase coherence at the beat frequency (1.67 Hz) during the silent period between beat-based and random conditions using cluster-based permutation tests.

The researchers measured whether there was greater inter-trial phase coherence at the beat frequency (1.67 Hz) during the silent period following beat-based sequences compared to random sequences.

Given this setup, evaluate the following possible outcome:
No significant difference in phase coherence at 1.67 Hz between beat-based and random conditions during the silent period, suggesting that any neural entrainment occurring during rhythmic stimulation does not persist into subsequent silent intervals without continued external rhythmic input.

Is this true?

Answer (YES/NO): NO